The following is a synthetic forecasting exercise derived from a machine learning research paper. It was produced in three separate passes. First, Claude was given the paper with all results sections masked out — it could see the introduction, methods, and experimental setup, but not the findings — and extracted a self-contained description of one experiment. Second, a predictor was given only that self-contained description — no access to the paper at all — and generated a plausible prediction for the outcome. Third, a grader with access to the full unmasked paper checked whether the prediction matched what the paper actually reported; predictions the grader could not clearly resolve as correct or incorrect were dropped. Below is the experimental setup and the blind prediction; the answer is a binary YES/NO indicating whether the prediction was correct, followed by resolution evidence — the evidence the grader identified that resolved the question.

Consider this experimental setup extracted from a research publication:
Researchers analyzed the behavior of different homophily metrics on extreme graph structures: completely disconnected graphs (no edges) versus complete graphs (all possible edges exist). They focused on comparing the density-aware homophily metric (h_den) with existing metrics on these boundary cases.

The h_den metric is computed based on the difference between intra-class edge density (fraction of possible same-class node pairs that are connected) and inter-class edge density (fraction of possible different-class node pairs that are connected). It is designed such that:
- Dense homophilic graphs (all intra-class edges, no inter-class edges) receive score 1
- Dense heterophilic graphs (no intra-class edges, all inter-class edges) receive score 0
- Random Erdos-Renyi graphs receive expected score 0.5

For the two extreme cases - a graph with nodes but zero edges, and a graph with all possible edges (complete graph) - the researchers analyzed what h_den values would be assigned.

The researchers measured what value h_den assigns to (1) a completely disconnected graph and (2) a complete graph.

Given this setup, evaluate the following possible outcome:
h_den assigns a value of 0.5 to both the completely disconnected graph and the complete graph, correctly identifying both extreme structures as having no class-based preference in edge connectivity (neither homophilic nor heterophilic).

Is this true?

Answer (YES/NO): YES